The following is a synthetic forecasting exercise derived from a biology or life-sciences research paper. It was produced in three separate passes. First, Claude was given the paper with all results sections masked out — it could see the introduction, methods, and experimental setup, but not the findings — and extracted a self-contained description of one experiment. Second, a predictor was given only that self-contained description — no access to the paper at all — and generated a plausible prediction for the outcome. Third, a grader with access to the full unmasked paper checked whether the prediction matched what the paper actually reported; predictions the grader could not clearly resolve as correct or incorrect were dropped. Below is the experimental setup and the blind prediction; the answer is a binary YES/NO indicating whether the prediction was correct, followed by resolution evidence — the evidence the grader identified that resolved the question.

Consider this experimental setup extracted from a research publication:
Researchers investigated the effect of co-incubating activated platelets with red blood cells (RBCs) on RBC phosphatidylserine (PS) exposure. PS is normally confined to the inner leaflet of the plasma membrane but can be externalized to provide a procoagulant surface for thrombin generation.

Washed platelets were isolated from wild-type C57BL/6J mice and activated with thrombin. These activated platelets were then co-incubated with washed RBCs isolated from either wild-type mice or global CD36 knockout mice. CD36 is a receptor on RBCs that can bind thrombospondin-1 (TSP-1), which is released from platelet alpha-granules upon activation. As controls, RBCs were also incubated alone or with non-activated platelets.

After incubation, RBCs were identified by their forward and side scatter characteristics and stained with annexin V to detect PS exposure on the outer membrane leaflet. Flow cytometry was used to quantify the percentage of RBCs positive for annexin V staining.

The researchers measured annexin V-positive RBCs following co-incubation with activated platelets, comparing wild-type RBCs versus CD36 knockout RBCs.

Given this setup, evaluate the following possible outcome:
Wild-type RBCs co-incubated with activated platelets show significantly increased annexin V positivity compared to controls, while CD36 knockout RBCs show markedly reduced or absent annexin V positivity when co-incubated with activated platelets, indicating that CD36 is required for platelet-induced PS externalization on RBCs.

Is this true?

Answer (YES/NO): YES